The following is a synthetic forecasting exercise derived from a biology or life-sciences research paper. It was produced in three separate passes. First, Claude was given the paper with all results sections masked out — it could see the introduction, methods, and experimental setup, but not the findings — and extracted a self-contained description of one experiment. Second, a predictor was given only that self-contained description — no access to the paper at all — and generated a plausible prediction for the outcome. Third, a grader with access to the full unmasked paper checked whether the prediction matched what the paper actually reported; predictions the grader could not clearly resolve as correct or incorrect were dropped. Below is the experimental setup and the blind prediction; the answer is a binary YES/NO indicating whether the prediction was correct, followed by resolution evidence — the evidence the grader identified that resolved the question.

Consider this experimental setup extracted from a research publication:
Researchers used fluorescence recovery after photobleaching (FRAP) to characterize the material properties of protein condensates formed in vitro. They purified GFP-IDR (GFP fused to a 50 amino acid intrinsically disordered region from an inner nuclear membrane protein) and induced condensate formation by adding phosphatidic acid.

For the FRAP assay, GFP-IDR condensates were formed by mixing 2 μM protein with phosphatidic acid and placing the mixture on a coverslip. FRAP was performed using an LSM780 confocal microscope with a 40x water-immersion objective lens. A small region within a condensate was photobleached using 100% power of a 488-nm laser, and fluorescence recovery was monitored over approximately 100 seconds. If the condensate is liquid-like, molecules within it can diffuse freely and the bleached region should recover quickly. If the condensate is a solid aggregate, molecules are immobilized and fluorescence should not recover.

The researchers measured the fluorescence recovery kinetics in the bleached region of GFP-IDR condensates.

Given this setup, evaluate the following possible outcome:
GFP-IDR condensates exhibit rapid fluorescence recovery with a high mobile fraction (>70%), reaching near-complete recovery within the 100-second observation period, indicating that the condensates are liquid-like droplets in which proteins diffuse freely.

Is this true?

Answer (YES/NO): NO